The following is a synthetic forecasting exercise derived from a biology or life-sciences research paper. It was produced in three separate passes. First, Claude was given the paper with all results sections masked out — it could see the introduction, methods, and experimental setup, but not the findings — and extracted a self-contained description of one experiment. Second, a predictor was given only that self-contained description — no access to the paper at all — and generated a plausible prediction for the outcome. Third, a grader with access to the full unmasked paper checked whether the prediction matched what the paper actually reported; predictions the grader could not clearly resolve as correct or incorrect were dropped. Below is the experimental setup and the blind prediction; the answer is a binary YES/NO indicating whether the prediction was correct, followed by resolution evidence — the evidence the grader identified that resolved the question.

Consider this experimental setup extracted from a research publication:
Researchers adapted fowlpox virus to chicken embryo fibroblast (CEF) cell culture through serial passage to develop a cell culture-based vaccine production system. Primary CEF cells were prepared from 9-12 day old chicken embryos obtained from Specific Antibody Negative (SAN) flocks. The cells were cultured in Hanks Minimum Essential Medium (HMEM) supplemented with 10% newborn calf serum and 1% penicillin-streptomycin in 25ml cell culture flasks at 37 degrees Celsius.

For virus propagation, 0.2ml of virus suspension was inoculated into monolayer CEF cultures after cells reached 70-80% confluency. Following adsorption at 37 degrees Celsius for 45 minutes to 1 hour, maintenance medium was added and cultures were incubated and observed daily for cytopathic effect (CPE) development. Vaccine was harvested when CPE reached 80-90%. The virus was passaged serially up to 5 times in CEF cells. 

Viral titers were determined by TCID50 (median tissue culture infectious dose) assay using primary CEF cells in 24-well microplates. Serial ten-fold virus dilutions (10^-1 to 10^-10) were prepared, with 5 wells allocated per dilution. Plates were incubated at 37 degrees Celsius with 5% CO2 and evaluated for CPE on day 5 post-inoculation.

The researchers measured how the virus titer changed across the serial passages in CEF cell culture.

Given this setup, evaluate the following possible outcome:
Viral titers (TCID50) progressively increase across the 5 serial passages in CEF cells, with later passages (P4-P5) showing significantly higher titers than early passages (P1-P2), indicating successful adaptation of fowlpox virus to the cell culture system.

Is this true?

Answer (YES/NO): YES